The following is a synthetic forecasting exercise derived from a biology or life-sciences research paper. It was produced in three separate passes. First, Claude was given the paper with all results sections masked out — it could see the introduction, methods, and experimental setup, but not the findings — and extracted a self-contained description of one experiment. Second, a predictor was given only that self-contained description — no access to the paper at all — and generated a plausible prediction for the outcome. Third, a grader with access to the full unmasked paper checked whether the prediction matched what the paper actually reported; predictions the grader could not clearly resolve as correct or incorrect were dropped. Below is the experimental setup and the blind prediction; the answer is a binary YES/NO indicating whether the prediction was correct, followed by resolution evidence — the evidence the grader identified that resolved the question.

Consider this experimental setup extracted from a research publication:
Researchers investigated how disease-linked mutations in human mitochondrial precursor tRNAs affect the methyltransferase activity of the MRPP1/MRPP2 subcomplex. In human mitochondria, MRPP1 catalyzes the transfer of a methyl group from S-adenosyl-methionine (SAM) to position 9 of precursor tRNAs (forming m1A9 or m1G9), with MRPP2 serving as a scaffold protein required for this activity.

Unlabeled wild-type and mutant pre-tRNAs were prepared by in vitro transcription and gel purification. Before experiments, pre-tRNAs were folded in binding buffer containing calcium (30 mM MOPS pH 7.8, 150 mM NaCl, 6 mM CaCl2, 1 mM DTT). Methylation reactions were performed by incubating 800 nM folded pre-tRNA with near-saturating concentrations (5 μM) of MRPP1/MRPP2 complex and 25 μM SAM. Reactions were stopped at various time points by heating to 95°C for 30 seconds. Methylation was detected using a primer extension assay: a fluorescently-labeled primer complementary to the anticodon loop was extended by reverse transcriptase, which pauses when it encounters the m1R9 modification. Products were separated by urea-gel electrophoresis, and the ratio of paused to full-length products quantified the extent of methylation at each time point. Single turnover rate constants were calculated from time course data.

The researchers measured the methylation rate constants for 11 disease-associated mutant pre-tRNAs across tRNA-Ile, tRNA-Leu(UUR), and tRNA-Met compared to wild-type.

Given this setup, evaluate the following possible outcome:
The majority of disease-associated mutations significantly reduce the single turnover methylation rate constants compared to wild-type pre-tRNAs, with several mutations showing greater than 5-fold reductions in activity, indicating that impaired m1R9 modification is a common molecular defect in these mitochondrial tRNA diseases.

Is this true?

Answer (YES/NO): NO